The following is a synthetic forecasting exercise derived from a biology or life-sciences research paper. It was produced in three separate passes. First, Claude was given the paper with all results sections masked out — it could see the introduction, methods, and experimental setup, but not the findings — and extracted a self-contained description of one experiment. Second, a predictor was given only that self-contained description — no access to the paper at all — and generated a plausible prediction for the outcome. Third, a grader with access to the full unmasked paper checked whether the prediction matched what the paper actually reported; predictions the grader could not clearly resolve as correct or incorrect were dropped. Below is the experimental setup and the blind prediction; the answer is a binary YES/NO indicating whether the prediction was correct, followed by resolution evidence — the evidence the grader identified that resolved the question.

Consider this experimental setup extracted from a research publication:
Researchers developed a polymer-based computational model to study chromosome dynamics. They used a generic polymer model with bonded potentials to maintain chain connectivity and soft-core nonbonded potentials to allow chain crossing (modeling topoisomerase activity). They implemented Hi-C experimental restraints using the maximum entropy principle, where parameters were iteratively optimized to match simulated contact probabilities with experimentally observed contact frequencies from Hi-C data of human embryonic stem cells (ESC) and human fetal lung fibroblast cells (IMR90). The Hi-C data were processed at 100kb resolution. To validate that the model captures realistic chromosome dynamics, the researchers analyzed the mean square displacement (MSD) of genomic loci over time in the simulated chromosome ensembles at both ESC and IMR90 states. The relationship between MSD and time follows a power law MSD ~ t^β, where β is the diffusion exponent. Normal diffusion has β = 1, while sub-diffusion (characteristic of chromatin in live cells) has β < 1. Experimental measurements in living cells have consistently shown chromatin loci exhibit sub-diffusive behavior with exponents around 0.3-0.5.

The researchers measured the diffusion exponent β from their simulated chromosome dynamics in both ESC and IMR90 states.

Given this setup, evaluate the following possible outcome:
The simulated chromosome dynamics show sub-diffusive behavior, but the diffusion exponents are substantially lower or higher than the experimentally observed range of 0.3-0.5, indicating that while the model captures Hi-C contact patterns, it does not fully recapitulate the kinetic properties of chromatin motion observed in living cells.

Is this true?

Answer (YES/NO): NO